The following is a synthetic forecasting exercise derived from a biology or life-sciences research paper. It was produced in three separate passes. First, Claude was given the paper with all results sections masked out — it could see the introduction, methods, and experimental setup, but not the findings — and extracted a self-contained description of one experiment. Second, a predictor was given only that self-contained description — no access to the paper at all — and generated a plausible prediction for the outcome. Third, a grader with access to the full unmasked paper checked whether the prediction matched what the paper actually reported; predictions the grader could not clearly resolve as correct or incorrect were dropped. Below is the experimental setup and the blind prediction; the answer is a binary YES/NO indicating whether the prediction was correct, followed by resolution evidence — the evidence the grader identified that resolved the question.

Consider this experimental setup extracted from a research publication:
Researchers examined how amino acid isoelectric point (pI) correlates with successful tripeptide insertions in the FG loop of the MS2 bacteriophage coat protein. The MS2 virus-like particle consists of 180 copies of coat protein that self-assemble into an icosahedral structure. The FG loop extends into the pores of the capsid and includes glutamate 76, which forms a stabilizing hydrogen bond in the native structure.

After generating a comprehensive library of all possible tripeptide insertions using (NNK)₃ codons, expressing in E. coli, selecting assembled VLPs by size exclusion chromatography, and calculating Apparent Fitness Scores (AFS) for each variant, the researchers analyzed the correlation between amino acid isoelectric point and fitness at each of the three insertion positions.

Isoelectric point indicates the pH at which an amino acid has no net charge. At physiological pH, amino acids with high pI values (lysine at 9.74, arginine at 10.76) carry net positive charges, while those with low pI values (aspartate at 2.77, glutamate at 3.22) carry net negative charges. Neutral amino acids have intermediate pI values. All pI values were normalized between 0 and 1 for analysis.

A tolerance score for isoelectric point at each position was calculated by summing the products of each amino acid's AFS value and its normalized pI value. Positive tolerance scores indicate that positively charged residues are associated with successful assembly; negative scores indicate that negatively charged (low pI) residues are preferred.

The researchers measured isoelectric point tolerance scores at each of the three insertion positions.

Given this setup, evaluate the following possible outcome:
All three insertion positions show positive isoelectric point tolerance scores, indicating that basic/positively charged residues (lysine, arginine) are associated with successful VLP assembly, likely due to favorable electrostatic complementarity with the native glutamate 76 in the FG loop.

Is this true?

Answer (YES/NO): NO